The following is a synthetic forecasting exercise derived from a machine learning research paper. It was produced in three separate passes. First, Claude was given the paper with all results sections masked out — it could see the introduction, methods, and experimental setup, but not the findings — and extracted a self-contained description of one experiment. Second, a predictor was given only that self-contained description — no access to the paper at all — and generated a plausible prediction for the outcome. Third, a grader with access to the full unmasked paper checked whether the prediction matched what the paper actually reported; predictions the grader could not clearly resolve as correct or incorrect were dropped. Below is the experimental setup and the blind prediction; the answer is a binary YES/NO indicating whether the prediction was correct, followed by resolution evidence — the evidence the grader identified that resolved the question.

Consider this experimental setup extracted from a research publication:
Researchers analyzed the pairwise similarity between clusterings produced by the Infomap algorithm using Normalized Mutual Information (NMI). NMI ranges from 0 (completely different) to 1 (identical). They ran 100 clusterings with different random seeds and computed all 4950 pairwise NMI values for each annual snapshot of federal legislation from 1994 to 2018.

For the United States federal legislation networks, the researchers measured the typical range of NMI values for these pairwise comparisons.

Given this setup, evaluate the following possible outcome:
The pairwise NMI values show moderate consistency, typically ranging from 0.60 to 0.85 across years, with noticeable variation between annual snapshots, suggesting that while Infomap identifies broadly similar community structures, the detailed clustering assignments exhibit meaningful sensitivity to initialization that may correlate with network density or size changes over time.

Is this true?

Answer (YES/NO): NO